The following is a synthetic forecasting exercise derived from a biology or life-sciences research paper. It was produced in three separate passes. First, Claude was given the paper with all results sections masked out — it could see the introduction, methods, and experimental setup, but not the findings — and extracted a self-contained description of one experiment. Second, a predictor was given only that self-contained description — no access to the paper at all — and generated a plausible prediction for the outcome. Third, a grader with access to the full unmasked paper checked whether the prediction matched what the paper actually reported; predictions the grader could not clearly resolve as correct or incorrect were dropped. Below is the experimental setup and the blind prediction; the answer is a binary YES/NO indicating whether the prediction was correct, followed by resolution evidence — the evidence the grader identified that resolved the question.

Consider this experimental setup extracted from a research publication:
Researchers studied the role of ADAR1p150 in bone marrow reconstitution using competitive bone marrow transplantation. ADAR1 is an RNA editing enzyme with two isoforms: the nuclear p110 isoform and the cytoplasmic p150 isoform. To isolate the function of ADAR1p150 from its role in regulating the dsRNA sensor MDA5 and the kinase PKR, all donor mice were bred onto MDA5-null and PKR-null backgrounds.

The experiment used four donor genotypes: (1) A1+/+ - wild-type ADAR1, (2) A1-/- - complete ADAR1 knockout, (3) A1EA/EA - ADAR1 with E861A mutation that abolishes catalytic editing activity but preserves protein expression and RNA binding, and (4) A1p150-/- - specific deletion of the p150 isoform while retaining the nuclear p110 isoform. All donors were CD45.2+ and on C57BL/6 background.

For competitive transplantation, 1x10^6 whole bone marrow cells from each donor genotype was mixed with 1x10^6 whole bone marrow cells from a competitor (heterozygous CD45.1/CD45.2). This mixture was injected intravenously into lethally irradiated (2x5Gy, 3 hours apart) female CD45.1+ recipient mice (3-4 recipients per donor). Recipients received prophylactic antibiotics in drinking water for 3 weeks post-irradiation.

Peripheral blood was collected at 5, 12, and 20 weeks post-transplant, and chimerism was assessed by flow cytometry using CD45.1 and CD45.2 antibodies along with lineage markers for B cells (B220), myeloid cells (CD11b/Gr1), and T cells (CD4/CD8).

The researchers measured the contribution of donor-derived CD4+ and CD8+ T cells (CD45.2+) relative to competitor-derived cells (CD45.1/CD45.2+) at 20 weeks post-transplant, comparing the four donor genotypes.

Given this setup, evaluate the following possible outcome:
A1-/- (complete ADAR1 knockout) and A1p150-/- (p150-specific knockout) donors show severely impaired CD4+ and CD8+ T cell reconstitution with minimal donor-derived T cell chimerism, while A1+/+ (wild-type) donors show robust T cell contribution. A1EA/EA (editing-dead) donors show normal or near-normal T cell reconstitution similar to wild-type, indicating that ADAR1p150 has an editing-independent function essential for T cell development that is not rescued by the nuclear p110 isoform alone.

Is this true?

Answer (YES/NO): YES